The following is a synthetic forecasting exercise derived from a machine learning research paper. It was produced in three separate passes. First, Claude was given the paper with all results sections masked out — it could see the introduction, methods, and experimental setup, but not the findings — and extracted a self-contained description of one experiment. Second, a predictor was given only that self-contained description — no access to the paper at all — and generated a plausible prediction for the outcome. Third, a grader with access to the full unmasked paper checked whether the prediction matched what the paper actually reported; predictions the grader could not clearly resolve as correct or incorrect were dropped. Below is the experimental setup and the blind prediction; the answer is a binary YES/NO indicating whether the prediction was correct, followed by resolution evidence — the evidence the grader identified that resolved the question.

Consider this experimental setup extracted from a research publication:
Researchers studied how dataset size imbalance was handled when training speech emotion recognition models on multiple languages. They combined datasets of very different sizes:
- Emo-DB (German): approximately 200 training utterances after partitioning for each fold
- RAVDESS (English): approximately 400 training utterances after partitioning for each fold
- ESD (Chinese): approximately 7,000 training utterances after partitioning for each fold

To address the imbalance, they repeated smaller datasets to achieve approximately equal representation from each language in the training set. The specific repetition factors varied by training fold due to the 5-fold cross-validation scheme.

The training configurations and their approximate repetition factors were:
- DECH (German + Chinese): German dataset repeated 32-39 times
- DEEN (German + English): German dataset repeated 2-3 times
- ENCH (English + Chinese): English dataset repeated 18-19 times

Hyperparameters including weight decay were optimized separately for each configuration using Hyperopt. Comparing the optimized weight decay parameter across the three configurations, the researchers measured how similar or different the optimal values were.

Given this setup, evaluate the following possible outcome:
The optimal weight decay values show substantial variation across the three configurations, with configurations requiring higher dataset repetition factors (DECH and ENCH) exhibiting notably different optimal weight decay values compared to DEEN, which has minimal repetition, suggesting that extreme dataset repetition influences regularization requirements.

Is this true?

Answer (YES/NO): NO